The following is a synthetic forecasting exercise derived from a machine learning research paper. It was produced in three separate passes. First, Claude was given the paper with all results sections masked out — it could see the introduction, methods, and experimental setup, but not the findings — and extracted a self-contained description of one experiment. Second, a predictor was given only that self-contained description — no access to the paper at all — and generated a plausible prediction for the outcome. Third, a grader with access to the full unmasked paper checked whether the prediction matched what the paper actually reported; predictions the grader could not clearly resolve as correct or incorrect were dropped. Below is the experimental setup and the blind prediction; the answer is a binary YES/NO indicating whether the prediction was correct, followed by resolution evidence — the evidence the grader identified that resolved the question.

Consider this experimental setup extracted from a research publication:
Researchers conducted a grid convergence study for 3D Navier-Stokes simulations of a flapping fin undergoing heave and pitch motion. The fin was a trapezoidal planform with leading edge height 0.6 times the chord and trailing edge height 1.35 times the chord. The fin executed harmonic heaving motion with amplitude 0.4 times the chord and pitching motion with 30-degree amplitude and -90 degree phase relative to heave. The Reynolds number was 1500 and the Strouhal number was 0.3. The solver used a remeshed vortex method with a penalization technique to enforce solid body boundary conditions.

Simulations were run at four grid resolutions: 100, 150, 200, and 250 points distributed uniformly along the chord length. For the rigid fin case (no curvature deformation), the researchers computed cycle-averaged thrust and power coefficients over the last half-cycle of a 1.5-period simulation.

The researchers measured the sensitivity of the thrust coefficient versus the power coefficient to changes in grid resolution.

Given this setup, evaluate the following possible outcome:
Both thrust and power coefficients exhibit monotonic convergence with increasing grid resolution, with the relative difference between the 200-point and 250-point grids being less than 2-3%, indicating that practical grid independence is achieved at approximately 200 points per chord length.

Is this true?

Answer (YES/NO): NO